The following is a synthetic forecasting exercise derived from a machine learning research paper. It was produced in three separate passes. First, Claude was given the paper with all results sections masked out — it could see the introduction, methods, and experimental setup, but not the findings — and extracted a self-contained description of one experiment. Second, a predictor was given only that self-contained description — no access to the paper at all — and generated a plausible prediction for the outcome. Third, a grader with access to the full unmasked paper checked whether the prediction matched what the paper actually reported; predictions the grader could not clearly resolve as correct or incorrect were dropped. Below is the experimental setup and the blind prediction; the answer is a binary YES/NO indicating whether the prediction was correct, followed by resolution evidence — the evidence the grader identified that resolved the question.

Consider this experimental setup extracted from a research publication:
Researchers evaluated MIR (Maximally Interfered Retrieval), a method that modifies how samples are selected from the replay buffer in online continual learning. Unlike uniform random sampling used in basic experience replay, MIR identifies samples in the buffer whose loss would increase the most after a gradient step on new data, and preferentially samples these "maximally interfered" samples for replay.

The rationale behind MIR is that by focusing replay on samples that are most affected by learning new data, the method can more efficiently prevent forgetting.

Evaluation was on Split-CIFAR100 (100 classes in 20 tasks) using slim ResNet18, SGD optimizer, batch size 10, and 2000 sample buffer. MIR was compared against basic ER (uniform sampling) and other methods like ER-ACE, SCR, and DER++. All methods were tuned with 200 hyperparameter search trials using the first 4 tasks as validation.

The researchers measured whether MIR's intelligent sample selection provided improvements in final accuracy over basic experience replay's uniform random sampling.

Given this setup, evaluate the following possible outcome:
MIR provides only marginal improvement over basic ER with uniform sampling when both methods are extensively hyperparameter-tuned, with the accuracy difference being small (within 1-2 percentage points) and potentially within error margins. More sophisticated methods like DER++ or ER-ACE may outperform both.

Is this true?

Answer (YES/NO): YES